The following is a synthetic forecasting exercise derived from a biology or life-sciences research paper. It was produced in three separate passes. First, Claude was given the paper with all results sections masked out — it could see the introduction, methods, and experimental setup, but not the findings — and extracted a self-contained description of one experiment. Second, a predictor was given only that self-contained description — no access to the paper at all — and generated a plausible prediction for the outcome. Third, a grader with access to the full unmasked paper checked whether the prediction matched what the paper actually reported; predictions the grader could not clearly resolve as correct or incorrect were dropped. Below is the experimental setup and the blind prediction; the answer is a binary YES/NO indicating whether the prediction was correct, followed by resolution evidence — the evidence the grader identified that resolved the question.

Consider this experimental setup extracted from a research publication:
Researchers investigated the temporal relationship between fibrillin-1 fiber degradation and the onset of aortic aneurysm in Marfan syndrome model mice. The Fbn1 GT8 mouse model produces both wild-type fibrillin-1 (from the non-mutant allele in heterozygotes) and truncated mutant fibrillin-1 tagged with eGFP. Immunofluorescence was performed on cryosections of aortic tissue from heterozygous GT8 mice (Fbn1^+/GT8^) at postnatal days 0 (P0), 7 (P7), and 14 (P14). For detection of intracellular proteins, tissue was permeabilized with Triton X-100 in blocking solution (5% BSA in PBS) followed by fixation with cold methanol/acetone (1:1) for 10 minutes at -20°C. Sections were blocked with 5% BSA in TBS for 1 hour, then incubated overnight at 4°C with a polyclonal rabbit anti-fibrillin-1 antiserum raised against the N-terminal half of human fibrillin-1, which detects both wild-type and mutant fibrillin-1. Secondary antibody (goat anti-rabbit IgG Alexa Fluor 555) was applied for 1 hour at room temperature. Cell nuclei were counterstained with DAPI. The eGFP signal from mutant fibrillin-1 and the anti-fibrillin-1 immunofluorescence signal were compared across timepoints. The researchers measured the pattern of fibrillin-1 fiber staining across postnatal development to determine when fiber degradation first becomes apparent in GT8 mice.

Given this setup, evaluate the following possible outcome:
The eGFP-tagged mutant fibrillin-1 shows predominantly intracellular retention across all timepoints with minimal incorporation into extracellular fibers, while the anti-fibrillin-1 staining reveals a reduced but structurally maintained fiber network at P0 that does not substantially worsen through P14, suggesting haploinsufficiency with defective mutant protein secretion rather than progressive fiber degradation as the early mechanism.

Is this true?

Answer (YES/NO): NO